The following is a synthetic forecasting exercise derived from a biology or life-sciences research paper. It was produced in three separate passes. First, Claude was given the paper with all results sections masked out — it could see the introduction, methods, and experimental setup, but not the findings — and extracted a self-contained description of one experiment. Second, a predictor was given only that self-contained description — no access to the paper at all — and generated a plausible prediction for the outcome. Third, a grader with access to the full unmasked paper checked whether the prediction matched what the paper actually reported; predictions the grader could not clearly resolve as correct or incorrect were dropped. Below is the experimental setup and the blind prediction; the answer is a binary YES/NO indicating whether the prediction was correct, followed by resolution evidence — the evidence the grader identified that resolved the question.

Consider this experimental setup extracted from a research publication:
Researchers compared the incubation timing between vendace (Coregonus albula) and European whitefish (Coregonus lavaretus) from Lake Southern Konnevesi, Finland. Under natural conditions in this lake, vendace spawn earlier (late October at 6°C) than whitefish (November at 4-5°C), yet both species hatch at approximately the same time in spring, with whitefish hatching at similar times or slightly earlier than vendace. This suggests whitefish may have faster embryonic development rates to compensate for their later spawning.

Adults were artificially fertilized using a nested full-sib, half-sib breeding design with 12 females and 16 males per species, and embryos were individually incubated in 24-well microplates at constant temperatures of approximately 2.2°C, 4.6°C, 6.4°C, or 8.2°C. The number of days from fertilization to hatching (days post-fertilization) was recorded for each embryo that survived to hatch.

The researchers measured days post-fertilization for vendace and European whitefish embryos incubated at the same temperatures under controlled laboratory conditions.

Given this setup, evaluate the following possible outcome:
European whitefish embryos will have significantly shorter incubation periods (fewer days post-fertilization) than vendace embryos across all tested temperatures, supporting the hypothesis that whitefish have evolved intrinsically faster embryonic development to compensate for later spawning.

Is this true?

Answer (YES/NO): YES